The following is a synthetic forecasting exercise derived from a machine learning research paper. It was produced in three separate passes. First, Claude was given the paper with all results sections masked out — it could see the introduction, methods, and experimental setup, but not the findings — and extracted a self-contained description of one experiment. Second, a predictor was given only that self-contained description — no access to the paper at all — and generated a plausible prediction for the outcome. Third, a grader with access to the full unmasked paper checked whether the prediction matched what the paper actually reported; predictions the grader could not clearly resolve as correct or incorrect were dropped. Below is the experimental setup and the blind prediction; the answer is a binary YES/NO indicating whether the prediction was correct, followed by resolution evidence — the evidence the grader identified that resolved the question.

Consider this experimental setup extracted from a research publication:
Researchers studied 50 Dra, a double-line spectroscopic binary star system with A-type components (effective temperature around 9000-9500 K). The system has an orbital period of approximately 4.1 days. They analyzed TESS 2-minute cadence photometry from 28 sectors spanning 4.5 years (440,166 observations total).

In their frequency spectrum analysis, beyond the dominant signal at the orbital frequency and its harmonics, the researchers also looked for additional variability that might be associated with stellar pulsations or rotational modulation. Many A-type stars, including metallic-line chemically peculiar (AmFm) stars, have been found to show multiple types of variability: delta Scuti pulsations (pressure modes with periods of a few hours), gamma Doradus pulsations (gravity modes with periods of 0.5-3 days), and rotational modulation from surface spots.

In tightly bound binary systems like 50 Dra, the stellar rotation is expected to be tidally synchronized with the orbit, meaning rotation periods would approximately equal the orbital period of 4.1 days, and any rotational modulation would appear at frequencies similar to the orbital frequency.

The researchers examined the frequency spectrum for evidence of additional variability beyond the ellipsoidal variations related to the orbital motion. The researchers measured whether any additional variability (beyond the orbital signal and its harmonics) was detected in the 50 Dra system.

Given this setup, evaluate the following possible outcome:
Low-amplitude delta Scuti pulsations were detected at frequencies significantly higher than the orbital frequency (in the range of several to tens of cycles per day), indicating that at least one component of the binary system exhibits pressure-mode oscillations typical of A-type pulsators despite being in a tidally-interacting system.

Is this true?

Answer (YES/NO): NO